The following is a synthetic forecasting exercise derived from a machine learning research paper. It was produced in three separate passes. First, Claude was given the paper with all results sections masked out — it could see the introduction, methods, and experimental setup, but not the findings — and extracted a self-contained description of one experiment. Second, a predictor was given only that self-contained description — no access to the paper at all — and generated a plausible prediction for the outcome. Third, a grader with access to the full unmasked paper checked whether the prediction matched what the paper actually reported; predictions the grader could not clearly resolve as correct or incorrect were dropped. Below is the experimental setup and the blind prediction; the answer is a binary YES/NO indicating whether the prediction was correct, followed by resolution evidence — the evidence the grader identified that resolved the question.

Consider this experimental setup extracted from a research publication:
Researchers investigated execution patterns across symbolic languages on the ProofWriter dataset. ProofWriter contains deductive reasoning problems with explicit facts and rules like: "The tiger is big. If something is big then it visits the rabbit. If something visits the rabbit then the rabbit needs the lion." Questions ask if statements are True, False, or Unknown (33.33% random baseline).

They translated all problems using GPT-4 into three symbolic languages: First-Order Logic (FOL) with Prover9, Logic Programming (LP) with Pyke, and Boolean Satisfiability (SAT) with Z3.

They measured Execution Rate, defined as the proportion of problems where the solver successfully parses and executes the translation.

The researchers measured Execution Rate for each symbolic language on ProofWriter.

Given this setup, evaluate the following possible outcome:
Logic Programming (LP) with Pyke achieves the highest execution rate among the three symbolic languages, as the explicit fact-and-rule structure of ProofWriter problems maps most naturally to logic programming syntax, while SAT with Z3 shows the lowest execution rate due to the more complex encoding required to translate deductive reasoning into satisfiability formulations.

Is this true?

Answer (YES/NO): YES